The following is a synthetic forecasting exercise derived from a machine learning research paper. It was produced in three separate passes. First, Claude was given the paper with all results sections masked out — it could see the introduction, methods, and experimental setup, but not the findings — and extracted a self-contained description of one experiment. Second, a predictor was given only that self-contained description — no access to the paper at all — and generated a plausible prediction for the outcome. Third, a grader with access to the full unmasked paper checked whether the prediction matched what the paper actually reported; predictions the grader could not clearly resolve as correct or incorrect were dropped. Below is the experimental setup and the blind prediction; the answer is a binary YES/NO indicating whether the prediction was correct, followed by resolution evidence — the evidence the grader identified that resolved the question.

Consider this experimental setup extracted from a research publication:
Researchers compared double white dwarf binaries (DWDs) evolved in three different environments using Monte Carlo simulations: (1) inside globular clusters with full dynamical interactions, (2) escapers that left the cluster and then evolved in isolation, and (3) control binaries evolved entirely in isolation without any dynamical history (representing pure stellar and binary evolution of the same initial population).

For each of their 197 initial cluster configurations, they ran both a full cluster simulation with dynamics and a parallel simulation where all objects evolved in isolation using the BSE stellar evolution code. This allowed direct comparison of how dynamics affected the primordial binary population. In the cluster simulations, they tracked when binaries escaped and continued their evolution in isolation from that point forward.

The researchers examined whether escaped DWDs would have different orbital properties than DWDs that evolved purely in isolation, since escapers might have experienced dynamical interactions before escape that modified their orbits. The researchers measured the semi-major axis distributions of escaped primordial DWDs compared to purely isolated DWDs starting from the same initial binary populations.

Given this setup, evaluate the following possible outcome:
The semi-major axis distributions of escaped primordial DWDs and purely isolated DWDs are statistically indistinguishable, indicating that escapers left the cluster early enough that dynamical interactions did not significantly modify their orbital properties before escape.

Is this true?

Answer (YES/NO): YES